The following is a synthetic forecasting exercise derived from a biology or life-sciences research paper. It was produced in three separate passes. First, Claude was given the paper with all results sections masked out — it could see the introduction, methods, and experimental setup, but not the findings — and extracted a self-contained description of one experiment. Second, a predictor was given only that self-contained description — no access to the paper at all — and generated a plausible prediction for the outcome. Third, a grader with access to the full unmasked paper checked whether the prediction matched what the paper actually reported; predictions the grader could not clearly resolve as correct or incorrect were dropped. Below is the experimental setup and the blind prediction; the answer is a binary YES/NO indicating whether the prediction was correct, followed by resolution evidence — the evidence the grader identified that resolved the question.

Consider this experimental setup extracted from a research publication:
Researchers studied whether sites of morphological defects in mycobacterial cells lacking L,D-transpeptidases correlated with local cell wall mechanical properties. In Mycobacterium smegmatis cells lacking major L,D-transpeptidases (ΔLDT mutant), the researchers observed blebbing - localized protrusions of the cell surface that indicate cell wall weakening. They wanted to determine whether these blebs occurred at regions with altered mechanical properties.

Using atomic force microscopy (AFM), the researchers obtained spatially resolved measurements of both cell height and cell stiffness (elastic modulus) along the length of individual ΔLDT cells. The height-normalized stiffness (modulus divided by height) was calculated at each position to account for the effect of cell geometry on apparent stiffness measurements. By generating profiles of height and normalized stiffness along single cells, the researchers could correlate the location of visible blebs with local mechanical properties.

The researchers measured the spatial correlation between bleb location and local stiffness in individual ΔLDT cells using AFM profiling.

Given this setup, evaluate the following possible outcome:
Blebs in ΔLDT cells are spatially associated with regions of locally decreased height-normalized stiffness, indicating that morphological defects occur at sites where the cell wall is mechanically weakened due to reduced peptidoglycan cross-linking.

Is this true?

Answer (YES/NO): YES